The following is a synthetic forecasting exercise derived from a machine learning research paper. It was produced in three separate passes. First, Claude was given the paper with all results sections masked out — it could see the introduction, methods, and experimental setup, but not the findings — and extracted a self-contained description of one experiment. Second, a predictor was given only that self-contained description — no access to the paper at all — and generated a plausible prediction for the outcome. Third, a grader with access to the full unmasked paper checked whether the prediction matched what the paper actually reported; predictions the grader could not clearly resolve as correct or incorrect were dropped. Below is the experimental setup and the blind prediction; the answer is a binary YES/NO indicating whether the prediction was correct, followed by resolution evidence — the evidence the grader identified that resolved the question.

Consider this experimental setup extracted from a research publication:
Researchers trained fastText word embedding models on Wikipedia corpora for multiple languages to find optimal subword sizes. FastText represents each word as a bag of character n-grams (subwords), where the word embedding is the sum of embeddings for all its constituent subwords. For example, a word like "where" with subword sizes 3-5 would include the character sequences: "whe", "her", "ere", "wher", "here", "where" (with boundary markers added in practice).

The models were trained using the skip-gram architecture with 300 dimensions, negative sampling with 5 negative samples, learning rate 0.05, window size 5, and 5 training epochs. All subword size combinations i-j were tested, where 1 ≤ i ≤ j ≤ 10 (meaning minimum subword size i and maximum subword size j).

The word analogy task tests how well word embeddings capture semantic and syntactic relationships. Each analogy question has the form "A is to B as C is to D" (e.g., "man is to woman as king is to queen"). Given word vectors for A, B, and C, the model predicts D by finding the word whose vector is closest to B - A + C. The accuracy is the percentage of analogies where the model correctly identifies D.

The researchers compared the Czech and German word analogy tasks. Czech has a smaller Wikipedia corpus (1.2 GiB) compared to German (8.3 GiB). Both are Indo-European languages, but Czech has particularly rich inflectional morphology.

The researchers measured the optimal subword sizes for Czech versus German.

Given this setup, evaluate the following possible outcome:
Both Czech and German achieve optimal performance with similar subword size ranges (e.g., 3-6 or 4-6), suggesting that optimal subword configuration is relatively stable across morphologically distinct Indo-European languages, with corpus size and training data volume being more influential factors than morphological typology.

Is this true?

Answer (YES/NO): NO